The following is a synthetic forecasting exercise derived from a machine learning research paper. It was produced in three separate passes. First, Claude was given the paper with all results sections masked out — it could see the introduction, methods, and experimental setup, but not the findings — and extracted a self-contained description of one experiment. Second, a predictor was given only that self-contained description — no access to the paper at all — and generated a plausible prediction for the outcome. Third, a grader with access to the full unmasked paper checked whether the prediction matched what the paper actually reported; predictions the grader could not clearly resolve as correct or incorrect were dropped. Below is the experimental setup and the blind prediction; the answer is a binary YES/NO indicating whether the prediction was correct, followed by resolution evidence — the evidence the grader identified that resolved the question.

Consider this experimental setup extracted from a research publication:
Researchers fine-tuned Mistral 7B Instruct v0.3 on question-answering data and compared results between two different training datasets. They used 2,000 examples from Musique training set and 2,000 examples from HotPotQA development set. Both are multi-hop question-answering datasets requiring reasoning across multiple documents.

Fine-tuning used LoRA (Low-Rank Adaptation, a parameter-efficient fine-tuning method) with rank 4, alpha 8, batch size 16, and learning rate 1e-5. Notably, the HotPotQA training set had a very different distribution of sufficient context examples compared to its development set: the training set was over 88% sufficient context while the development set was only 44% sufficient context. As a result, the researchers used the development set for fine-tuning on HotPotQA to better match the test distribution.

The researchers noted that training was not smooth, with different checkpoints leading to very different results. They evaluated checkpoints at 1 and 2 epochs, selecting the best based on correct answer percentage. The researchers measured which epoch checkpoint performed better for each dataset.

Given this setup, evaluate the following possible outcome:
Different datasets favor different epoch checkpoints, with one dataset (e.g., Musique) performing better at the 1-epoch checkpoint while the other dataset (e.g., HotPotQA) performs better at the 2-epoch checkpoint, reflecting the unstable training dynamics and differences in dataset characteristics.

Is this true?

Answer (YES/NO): YES